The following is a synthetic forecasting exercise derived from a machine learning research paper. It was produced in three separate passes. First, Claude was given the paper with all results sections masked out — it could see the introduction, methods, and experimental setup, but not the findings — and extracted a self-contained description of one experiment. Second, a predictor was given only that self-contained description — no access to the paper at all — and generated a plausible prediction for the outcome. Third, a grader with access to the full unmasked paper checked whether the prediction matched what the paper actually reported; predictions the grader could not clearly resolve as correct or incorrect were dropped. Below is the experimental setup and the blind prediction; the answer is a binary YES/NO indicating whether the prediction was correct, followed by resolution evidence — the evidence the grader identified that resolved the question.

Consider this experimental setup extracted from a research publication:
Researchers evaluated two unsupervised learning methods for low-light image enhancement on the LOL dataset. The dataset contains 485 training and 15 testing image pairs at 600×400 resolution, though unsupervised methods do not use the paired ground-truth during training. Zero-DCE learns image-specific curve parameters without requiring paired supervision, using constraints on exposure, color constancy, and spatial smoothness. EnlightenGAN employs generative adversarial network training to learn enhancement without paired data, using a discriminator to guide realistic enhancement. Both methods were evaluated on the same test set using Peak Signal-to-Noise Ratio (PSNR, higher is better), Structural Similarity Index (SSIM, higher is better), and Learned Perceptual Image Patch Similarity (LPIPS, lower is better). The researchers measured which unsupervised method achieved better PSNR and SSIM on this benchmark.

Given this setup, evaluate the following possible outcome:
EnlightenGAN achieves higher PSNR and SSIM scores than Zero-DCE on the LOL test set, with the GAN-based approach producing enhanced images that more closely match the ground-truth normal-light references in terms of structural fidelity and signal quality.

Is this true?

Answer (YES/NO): YES